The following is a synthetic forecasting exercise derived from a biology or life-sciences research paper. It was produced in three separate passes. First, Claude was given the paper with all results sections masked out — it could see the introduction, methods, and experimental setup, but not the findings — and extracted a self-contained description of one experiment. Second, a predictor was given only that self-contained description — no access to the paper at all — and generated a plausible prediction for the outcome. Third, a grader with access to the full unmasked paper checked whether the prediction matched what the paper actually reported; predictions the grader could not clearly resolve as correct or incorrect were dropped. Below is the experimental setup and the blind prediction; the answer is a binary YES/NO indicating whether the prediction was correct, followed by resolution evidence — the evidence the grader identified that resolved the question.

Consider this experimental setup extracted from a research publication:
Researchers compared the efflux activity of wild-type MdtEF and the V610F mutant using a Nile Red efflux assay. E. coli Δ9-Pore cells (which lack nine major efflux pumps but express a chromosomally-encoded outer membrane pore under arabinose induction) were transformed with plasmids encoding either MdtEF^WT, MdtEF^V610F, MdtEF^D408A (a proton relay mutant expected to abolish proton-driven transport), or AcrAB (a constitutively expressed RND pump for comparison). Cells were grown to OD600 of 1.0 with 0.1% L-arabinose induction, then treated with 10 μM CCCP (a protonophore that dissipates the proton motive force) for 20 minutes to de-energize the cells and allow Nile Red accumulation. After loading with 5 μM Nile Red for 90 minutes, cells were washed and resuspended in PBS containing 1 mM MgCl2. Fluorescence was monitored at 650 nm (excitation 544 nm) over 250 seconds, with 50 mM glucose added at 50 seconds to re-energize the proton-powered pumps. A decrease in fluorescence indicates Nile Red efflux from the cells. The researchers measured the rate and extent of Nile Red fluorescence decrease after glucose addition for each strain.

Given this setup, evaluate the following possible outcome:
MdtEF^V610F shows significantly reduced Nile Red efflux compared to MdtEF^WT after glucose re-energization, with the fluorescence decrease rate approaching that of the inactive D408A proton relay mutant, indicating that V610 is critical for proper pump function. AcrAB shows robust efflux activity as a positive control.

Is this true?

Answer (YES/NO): NO